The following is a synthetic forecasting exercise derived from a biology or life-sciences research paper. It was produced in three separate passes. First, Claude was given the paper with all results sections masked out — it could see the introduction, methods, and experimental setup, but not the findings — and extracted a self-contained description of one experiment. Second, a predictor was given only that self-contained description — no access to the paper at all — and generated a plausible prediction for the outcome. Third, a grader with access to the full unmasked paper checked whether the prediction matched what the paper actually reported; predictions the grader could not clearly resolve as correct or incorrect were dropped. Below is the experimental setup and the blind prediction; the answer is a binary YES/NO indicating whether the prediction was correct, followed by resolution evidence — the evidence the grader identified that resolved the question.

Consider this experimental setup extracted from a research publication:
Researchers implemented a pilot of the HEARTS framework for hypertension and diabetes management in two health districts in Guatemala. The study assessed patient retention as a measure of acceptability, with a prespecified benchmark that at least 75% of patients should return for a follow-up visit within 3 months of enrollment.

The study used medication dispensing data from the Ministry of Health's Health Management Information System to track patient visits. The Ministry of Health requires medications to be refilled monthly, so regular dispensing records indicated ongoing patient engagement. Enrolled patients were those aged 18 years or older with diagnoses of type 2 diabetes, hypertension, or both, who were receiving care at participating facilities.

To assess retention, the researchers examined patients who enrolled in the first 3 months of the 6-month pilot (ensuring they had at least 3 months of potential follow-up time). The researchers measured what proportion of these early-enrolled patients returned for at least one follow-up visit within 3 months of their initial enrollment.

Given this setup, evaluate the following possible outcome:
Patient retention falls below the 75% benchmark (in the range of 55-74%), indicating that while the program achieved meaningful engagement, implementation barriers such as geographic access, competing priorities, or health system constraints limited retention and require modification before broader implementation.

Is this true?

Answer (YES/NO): NO